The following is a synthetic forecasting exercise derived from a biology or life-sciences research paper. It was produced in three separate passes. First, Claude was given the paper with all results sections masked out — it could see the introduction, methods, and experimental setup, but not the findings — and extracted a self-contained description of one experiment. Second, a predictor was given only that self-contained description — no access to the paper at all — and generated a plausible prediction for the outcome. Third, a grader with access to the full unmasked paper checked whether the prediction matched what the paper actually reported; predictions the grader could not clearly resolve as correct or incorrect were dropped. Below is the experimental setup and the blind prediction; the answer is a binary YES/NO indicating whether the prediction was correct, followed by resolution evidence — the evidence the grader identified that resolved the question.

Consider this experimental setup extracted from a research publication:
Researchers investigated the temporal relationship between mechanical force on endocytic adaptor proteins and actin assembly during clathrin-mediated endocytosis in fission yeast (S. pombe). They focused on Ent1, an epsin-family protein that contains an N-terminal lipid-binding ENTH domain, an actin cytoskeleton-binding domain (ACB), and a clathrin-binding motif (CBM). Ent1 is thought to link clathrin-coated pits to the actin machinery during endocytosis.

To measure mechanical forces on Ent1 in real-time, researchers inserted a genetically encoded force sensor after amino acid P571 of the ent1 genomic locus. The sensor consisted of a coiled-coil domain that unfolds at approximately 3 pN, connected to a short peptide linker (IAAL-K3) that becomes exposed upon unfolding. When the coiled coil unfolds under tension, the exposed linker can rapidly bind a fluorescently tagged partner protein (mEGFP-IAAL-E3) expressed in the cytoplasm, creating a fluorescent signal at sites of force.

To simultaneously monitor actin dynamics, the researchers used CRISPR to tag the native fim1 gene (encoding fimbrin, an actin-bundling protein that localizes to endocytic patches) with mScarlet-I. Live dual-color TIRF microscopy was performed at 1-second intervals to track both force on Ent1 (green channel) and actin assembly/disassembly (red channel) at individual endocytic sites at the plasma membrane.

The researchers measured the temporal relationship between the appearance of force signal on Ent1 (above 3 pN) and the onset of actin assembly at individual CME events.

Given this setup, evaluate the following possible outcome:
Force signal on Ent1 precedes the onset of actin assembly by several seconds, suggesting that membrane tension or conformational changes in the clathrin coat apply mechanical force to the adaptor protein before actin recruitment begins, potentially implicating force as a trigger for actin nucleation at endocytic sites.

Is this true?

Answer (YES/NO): YES